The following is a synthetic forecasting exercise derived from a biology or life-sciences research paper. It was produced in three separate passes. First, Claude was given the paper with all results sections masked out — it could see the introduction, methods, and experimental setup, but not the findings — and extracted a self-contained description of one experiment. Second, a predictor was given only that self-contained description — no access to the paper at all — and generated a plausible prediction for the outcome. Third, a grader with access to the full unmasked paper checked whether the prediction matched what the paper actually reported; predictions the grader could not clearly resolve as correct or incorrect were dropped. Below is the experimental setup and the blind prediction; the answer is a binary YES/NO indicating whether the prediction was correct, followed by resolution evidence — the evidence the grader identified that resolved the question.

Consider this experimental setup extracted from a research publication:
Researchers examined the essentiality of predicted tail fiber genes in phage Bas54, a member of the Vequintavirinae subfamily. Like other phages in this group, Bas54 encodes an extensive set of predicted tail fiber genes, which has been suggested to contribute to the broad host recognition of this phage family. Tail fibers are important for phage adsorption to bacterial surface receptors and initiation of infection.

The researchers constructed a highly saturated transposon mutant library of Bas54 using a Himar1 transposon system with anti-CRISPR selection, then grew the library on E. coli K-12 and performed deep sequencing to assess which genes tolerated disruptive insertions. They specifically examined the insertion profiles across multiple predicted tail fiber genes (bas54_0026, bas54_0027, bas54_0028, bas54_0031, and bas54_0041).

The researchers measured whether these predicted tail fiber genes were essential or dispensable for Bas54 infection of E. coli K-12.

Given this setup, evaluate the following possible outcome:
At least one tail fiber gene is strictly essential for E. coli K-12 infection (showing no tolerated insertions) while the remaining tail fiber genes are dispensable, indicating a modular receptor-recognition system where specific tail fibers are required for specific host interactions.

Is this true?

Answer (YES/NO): NO